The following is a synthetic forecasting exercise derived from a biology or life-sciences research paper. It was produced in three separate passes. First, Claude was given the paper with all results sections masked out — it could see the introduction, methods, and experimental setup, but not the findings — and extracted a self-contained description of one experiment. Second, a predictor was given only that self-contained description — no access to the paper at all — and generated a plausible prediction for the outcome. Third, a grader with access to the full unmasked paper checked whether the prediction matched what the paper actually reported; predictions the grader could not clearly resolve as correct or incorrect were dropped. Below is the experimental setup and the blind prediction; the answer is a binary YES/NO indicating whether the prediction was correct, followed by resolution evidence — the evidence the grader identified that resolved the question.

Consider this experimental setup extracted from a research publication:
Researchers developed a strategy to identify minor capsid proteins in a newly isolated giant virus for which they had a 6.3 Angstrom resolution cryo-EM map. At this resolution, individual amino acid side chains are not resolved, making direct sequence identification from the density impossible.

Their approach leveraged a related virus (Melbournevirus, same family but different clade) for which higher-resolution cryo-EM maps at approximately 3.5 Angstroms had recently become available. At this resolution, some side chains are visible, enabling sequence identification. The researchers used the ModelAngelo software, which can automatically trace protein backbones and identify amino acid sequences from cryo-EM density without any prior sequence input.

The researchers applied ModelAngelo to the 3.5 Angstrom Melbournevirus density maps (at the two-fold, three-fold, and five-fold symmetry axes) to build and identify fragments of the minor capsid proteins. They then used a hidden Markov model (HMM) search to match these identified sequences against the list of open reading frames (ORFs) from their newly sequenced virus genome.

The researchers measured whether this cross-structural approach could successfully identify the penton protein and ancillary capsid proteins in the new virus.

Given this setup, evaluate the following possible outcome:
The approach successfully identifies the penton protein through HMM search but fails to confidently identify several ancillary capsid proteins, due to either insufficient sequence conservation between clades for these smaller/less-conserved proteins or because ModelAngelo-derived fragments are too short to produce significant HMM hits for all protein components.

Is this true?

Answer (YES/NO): NO